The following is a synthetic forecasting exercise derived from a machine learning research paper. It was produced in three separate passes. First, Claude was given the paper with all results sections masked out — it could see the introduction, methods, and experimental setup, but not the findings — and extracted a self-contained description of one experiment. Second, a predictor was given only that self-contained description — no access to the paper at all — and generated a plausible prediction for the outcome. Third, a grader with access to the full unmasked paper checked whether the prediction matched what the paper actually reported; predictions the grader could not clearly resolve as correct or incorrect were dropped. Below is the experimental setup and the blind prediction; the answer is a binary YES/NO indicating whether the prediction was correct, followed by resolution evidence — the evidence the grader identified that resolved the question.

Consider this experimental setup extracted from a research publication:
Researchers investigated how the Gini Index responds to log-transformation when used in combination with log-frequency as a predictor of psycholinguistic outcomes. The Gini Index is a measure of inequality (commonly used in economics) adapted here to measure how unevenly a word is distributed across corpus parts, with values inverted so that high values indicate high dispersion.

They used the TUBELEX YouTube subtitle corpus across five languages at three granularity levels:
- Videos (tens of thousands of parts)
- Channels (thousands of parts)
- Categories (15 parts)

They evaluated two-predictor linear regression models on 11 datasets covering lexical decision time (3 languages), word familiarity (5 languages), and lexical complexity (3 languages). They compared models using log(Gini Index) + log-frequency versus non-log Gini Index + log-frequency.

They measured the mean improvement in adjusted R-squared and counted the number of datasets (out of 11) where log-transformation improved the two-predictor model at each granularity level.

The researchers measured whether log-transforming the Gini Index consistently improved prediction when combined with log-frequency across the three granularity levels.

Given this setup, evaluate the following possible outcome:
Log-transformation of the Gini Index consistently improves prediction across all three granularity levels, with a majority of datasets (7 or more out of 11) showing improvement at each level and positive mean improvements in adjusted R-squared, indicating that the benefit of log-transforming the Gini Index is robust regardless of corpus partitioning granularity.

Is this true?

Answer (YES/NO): NO